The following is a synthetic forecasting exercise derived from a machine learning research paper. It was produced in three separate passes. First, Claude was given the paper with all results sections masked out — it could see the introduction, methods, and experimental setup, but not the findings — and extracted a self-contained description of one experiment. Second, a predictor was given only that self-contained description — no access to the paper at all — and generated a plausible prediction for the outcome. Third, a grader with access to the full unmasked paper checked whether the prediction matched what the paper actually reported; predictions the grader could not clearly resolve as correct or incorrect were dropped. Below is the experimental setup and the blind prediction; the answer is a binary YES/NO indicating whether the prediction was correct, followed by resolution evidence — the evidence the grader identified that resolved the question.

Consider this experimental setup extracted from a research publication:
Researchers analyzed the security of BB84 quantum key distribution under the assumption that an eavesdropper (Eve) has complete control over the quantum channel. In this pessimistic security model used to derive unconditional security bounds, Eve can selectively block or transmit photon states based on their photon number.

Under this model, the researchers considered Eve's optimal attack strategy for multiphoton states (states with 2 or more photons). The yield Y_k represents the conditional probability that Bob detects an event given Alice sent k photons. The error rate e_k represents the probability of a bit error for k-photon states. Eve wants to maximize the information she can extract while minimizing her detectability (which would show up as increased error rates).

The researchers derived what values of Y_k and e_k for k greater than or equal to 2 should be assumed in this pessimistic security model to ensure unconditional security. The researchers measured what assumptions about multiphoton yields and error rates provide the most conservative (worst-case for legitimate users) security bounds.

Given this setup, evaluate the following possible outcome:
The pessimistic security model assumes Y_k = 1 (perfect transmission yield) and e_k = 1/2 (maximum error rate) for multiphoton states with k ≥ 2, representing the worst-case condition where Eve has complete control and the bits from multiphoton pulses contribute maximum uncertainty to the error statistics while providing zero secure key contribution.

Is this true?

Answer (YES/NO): NO